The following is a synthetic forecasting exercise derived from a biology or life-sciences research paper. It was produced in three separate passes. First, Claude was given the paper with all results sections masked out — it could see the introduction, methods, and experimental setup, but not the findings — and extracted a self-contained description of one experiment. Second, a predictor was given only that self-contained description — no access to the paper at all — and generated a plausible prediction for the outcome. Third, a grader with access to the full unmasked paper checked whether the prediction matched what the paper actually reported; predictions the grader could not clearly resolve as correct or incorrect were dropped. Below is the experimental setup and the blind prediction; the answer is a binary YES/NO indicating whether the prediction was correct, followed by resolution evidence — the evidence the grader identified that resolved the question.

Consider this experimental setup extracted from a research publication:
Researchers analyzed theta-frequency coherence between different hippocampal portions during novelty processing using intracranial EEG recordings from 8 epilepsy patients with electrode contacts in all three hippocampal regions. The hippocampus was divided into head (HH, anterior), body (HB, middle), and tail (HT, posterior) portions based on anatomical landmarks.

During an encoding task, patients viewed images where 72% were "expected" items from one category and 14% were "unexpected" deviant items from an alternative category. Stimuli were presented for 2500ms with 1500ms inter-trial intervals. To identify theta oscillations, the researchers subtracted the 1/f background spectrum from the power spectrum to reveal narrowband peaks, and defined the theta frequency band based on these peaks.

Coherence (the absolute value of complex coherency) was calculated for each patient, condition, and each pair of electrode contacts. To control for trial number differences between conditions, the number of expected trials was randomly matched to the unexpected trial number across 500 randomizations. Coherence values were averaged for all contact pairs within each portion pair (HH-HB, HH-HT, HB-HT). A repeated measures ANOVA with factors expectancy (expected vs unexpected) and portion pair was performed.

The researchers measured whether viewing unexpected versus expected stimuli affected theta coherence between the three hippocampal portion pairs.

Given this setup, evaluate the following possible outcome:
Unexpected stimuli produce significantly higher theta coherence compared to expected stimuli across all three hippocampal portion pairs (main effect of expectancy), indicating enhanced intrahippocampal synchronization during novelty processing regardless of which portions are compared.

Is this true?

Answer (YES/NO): NO